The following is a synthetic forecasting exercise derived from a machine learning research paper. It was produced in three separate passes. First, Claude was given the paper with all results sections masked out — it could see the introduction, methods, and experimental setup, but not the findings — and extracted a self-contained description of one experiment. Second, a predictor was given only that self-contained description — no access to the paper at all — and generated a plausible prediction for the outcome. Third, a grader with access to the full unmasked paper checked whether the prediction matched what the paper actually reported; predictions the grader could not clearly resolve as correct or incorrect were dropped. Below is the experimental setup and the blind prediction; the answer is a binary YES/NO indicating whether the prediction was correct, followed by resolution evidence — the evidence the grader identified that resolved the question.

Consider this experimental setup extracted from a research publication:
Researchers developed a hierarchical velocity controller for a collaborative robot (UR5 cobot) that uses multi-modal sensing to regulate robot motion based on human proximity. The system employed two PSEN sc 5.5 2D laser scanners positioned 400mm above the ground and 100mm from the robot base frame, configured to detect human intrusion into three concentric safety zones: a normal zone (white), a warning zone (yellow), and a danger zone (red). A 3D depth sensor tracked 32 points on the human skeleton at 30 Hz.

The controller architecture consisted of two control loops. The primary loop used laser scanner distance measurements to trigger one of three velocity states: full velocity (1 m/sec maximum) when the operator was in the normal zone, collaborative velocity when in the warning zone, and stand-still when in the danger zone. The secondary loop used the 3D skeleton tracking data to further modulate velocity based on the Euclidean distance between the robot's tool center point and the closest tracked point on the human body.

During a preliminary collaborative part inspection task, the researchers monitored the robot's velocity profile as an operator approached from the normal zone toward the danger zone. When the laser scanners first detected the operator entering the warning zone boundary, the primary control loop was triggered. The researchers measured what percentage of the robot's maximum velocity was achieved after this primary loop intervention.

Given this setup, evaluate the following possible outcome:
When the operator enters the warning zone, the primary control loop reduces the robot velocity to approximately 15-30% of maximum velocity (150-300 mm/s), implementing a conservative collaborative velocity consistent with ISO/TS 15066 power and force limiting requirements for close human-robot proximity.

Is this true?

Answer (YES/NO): NO